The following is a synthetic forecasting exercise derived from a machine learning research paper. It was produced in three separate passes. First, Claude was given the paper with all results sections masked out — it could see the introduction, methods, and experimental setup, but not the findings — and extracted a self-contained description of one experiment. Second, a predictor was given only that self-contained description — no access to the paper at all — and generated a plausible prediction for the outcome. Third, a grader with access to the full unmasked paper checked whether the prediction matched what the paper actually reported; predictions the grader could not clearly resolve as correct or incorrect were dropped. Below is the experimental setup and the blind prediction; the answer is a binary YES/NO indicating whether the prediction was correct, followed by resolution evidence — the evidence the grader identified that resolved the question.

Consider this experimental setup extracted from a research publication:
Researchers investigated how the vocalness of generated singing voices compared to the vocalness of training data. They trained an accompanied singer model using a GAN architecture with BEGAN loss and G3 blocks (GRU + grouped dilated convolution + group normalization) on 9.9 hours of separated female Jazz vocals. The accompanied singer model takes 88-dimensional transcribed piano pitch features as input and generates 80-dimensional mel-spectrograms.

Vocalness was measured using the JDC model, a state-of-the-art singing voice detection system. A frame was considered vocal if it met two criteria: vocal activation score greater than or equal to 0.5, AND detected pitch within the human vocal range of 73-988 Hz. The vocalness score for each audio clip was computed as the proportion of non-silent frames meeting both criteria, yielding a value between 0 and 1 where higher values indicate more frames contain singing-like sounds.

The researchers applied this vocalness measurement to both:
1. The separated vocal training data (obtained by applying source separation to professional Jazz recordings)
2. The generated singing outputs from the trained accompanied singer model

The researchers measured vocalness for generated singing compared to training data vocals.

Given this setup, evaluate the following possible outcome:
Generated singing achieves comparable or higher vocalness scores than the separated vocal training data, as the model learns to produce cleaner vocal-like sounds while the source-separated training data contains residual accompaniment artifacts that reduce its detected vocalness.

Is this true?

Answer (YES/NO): NO